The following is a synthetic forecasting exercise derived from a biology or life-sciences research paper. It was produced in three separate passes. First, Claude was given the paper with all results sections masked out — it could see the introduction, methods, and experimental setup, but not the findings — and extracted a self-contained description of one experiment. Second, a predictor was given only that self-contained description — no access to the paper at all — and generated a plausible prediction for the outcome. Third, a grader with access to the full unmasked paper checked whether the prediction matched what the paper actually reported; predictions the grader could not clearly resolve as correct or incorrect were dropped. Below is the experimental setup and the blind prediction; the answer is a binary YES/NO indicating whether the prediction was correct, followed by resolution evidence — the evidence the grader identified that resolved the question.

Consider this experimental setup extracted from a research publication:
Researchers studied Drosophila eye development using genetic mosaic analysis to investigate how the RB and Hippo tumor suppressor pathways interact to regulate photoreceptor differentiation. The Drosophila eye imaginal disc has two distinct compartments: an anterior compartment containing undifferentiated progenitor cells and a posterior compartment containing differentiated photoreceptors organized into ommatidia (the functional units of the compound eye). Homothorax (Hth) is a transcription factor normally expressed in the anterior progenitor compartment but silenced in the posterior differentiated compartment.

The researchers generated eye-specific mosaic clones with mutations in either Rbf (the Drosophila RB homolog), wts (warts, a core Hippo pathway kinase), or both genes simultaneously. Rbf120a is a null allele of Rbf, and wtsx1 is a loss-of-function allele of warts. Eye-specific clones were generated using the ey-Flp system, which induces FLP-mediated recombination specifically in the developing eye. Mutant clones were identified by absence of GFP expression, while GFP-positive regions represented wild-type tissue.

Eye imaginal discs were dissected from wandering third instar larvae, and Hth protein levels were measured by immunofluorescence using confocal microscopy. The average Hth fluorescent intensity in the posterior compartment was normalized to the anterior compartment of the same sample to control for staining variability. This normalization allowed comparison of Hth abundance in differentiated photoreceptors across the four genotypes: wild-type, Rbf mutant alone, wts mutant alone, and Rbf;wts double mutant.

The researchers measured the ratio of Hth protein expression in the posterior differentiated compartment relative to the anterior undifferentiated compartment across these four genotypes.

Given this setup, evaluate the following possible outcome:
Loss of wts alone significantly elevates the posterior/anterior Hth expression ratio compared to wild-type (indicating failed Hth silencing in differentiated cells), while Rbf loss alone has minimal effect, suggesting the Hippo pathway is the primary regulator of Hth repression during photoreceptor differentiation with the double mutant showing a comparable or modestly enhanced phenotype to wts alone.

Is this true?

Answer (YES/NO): NO